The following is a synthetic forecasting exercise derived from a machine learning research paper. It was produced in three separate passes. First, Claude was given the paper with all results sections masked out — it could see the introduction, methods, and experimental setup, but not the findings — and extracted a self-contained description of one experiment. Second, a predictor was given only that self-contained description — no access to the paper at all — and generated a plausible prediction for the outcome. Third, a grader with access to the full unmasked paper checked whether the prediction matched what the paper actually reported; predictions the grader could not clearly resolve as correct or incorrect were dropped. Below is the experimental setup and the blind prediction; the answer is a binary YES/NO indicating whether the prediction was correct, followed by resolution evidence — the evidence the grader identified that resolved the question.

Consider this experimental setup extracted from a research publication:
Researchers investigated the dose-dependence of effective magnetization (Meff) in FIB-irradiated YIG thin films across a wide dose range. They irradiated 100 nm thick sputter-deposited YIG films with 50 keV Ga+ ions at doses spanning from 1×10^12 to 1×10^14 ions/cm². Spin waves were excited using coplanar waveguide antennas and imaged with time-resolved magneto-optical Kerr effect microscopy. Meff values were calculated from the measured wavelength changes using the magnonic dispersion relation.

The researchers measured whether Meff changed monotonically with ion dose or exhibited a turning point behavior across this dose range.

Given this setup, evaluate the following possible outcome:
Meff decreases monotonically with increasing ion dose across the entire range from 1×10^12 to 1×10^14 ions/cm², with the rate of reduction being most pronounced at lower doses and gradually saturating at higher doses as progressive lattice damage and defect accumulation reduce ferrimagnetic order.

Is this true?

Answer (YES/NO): NO